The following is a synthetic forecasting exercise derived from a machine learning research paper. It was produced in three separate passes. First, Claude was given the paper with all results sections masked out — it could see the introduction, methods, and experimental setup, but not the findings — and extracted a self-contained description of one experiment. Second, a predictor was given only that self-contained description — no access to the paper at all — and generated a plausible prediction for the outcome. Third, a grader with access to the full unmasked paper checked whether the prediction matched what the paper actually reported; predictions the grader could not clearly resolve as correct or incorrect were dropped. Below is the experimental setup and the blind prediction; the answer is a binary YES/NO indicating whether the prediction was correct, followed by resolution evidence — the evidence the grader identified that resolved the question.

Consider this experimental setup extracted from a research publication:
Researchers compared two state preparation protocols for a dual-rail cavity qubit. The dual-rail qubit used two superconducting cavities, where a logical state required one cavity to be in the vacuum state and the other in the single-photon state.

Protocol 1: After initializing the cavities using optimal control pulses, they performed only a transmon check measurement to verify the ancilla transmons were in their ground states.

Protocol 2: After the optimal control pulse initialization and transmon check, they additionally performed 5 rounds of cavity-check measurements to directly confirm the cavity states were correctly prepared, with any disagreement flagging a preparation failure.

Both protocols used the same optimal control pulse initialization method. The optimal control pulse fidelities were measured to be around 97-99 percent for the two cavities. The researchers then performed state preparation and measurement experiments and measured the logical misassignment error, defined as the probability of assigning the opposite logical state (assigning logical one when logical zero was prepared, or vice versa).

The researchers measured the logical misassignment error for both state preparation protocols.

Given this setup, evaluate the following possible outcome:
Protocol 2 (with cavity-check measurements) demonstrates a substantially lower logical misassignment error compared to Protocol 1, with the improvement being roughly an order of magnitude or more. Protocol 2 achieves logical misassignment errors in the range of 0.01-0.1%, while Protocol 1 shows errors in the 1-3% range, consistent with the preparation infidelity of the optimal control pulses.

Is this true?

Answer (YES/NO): NO